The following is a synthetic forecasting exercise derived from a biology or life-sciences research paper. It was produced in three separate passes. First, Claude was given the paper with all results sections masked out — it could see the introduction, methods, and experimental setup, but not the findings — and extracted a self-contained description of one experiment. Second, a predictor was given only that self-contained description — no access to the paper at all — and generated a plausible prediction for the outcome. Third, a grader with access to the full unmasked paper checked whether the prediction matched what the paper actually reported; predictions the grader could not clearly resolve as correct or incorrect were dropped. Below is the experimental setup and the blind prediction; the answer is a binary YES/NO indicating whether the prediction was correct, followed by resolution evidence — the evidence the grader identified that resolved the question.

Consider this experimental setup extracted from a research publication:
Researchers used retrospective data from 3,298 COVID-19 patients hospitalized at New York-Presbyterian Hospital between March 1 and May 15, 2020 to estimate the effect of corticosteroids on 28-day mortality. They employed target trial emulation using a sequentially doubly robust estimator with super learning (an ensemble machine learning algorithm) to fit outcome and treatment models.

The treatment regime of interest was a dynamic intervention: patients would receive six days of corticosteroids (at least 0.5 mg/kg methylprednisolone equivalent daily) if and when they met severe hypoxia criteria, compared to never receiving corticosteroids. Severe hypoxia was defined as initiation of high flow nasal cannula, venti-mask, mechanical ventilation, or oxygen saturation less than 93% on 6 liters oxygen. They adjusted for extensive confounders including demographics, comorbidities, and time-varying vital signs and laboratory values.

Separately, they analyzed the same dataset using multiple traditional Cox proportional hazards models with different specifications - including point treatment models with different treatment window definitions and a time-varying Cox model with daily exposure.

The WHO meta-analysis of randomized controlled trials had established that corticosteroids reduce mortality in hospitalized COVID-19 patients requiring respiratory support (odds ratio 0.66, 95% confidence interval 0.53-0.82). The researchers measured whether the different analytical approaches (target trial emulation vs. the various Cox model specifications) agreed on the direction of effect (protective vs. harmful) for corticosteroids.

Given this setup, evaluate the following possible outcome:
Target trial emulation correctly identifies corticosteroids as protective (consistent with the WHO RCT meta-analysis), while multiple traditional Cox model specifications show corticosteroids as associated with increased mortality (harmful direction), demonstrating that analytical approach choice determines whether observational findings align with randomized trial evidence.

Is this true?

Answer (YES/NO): NO